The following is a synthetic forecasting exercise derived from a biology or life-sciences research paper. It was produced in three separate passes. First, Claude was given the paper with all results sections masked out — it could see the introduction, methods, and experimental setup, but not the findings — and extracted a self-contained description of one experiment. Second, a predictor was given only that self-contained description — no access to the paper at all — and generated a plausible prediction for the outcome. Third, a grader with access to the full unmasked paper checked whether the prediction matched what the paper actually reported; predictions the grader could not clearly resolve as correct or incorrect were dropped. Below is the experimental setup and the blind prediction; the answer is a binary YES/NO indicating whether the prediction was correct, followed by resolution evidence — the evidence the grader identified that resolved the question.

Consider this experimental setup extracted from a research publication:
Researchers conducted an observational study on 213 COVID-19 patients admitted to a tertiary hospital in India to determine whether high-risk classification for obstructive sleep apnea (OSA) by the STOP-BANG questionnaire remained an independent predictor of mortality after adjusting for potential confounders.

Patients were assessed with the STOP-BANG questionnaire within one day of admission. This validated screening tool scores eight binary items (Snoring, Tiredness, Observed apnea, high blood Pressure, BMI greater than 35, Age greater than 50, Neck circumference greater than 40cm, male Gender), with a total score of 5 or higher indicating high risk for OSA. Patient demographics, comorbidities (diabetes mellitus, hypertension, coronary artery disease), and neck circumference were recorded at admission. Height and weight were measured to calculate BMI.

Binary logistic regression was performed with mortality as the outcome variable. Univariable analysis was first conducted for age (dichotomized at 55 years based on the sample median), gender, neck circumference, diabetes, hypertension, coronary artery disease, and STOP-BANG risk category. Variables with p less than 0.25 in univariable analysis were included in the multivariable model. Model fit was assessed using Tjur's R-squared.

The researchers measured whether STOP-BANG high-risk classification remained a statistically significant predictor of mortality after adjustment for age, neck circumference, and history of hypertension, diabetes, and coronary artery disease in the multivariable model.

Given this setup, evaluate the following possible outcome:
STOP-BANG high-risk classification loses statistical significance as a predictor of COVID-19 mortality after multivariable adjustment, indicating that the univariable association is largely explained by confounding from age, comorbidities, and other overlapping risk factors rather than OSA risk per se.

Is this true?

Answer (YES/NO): NO